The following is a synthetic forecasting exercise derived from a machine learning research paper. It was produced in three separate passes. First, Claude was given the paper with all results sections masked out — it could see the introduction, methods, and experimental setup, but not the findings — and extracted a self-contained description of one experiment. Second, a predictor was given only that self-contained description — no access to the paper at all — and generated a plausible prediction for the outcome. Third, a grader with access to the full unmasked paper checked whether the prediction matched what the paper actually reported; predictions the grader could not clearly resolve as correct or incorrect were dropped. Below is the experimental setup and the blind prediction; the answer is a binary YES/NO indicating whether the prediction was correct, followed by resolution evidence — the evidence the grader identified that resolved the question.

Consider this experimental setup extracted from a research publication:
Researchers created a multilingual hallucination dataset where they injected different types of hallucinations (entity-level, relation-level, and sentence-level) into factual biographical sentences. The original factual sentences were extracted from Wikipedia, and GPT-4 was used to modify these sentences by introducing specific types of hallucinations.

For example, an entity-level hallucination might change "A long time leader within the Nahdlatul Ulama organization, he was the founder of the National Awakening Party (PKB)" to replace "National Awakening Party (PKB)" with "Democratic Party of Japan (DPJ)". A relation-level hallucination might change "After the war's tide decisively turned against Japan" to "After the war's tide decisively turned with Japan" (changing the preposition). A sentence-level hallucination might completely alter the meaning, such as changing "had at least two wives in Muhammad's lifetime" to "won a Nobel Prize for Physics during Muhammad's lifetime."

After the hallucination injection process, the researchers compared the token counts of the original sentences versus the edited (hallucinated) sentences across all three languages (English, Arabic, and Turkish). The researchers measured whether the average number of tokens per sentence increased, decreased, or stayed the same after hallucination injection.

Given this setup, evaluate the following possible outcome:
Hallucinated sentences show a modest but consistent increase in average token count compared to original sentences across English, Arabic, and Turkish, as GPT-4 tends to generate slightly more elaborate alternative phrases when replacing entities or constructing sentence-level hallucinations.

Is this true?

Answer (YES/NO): YES